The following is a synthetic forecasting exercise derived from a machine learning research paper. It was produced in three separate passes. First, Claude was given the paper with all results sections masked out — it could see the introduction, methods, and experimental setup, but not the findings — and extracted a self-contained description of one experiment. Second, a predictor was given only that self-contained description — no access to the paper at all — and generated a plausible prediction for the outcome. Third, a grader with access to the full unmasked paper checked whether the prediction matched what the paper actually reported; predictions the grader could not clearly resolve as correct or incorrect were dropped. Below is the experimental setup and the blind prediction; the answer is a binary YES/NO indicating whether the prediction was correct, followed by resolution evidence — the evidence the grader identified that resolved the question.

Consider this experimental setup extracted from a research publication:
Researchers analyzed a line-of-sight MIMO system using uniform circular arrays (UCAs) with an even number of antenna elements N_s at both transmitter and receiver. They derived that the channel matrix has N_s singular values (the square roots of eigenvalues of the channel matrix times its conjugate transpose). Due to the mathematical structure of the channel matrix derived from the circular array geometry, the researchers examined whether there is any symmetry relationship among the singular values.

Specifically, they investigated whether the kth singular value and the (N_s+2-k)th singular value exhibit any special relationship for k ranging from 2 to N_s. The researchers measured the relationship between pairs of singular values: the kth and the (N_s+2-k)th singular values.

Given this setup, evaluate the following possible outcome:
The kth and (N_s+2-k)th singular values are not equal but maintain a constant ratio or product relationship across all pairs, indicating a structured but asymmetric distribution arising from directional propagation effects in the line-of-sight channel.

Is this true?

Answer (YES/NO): NO